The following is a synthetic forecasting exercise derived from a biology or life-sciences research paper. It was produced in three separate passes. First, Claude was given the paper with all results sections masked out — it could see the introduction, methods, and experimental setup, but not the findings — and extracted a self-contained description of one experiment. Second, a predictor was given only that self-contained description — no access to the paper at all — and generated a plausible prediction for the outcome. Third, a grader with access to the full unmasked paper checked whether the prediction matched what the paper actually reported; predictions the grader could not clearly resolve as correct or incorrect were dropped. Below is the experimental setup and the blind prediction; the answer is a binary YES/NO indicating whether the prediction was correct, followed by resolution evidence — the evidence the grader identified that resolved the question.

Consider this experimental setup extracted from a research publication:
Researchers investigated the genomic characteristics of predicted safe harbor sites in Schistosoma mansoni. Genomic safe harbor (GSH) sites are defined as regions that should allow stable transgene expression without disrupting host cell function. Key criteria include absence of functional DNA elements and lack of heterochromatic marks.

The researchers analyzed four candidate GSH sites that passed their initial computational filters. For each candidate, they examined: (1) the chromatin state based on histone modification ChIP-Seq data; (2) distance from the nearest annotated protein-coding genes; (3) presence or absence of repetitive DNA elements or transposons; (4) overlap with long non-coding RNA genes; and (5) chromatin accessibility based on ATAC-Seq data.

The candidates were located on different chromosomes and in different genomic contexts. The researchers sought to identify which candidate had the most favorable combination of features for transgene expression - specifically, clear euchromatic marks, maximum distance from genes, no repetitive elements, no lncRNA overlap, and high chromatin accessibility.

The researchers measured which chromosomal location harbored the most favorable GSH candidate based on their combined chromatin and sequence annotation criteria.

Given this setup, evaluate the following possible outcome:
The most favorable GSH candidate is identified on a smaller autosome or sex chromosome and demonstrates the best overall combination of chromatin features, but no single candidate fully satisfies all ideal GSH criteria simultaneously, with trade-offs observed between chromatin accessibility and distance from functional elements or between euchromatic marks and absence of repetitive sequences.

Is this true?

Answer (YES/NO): NO